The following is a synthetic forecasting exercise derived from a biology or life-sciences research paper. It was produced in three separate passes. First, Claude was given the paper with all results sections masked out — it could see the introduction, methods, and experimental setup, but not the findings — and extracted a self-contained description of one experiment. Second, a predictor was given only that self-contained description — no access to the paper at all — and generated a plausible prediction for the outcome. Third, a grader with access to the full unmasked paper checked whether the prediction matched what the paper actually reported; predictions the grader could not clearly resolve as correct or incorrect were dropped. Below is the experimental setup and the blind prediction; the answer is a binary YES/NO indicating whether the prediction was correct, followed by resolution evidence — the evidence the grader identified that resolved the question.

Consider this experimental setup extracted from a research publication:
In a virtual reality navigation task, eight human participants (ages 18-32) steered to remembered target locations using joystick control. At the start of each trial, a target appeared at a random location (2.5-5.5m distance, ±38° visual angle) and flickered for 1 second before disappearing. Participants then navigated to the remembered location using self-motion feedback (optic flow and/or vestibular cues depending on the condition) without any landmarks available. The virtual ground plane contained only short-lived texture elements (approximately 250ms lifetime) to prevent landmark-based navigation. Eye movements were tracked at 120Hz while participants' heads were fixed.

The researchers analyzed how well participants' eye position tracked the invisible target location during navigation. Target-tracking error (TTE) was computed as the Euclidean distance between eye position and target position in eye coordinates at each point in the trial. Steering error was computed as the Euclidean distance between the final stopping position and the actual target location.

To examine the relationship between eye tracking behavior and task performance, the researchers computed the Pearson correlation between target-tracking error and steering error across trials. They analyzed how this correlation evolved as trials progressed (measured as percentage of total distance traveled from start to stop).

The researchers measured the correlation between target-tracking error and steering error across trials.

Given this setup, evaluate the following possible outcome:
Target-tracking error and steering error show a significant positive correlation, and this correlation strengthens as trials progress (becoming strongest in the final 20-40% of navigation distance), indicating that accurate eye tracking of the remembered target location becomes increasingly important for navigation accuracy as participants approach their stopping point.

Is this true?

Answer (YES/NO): NO